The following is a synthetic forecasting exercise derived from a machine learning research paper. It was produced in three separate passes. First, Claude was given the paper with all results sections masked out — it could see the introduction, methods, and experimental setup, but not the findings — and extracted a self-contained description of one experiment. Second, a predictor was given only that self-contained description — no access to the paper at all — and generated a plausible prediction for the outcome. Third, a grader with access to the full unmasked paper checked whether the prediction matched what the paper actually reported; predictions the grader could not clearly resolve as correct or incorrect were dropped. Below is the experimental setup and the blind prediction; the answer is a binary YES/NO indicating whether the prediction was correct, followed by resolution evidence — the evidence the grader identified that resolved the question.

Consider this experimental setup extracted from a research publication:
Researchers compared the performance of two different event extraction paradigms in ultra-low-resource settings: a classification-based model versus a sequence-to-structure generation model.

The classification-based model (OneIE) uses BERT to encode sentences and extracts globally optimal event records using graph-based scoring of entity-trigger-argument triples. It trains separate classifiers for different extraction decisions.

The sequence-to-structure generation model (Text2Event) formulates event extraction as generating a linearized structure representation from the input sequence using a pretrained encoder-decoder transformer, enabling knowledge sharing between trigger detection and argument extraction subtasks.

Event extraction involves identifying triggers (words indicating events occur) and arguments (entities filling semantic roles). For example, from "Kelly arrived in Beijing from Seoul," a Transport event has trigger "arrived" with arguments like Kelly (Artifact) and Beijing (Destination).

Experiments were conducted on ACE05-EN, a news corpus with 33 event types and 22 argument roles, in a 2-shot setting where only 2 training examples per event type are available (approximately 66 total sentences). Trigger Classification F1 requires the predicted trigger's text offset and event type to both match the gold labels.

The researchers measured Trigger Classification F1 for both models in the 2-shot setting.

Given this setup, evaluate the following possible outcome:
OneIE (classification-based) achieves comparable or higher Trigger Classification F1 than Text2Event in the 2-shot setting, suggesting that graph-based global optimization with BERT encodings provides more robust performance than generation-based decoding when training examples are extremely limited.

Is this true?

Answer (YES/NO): YES